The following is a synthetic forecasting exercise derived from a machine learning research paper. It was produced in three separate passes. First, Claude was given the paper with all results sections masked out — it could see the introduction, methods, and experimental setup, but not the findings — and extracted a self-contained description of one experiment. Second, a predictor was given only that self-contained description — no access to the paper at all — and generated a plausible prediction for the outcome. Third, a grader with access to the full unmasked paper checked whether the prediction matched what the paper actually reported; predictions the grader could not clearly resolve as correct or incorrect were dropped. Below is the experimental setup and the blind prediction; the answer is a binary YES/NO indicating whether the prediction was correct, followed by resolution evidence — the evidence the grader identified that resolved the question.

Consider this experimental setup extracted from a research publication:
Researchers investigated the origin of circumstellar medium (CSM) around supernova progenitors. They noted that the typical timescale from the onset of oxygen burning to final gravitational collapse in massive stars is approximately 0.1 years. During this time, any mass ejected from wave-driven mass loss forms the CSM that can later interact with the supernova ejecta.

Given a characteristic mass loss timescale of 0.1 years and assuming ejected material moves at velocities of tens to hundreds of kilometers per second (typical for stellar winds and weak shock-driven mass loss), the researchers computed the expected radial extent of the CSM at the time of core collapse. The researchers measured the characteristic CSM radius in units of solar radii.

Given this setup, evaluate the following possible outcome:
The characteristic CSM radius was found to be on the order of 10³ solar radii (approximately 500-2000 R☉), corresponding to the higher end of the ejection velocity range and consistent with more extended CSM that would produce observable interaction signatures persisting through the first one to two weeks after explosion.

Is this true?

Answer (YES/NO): YES